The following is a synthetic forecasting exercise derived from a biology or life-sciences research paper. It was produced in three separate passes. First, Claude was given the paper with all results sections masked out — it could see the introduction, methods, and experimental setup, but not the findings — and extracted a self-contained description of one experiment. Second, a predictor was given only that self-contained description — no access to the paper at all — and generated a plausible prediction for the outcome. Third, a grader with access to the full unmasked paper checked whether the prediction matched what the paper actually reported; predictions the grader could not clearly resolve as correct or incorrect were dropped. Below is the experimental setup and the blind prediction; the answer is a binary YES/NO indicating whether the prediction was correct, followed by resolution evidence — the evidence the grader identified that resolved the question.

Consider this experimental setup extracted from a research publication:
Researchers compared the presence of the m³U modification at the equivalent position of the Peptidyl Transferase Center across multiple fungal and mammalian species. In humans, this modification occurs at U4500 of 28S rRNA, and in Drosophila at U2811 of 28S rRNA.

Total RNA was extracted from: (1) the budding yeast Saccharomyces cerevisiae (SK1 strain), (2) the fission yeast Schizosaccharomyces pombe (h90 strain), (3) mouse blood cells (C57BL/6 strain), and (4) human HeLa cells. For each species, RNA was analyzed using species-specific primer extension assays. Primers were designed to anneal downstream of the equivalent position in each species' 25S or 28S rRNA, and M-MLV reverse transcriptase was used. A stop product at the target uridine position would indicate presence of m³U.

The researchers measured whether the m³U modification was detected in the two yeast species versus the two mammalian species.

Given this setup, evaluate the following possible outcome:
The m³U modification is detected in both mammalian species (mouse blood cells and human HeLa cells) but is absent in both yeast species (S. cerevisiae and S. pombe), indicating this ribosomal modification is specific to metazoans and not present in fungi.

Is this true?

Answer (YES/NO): YES